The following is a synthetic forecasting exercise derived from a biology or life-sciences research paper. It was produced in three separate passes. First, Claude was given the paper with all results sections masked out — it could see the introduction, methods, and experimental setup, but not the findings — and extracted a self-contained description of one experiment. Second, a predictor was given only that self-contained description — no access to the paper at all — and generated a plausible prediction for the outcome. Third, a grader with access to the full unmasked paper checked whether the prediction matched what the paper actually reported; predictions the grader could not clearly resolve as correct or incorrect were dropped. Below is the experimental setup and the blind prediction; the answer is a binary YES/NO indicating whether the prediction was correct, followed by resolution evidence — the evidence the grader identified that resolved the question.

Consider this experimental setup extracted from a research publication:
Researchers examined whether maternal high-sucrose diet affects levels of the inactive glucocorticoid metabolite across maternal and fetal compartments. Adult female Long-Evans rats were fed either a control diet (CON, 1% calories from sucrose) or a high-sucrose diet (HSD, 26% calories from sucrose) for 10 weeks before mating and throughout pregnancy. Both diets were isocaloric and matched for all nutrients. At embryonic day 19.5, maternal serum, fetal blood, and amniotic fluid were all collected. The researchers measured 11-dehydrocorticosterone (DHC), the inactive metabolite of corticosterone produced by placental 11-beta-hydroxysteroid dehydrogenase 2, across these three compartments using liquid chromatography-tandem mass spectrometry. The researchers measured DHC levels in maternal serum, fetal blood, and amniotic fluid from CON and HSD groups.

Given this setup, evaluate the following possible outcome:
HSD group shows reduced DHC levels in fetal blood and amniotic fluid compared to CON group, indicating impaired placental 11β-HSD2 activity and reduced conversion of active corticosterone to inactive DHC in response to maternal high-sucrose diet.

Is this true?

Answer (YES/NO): NO